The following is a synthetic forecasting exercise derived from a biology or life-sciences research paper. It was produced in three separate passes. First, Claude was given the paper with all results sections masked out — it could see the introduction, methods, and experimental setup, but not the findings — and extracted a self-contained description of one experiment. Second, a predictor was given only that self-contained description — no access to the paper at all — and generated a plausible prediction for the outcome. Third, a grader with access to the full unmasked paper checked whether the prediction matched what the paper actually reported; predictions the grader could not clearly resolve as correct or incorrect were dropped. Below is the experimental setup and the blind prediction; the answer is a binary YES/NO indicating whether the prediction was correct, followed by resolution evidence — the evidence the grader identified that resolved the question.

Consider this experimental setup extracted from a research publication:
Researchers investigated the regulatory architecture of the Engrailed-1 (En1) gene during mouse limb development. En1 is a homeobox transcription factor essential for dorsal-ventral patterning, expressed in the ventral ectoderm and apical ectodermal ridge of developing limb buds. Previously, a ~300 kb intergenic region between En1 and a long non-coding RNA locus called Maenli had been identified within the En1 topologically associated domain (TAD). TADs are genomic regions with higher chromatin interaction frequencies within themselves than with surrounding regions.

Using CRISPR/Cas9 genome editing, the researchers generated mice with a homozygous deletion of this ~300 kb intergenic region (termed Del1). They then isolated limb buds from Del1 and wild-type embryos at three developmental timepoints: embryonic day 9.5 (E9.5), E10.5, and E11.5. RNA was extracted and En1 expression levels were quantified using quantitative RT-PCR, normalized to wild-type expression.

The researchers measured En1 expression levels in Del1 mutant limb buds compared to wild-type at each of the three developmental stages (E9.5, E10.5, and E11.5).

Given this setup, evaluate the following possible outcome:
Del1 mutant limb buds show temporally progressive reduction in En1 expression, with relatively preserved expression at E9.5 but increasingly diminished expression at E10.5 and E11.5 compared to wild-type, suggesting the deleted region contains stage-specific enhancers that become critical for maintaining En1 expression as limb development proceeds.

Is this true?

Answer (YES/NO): YES